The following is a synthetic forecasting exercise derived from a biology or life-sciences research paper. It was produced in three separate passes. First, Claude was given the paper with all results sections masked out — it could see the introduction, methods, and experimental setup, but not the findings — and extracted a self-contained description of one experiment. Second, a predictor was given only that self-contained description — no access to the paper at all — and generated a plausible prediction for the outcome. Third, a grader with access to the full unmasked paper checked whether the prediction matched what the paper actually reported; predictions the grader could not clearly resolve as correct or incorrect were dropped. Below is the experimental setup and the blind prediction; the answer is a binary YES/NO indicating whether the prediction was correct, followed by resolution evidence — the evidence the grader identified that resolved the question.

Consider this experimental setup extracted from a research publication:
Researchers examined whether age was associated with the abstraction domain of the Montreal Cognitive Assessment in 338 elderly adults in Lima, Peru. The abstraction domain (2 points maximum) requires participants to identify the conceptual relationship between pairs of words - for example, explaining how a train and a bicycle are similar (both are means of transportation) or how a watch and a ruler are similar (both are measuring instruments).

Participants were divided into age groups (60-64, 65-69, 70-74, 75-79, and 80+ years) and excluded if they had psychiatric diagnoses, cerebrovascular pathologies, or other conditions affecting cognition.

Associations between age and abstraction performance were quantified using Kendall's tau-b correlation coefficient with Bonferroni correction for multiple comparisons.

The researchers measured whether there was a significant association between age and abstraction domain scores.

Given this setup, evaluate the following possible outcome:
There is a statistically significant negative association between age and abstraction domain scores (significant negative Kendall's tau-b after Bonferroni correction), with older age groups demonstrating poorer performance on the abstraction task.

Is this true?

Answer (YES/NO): YES